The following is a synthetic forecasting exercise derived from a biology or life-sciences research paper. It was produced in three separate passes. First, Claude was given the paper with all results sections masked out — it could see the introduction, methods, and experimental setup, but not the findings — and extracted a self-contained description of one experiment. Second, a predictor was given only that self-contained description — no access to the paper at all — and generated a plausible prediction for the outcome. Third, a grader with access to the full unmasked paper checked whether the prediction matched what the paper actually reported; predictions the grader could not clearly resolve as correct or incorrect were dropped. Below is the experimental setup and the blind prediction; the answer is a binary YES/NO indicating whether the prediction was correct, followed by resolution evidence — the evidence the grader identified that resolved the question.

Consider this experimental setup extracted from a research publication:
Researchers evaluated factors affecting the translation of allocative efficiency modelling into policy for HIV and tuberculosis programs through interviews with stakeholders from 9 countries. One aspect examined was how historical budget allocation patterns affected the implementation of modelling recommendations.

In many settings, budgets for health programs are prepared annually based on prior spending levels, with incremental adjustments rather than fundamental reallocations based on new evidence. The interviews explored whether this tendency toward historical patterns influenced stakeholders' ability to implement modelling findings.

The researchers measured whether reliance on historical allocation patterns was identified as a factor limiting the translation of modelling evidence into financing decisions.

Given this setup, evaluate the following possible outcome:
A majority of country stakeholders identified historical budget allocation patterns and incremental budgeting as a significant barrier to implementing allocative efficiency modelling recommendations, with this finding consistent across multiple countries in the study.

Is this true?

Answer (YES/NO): NO